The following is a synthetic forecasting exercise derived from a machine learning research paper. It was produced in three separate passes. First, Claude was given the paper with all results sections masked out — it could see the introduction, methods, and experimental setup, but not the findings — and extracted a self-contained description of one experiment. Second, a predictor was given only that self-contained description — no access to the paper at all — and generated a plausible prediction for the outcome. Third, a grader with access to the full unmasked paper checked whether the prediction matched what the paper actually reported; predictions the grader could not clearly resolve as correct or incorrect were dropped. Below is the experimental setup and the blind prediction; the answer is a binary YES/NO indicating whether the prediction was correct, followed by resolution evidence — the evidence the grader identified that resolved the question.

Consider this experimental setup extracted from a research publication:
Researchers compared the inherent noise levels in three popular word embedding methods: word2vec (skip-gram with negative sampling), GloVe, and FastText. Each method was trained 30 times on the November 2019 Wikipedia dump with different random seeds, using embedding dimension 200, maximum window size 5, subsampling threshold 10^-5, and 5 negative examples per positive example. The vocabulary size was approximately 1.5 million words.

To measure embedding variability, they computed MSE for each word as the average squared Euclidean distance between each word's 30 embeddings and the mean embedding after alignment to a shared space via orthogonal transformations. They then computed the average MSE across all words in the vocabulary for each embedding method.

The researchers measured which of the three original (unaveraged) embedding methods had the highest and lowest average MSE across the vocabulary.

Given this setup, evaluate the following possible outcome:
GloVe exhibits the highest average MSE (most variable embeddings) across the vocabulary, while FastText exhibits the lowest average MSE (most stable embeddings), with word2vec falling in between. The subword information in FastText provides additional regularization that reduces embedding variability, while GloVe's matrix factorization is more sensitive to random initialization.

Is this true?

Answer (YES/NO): NO